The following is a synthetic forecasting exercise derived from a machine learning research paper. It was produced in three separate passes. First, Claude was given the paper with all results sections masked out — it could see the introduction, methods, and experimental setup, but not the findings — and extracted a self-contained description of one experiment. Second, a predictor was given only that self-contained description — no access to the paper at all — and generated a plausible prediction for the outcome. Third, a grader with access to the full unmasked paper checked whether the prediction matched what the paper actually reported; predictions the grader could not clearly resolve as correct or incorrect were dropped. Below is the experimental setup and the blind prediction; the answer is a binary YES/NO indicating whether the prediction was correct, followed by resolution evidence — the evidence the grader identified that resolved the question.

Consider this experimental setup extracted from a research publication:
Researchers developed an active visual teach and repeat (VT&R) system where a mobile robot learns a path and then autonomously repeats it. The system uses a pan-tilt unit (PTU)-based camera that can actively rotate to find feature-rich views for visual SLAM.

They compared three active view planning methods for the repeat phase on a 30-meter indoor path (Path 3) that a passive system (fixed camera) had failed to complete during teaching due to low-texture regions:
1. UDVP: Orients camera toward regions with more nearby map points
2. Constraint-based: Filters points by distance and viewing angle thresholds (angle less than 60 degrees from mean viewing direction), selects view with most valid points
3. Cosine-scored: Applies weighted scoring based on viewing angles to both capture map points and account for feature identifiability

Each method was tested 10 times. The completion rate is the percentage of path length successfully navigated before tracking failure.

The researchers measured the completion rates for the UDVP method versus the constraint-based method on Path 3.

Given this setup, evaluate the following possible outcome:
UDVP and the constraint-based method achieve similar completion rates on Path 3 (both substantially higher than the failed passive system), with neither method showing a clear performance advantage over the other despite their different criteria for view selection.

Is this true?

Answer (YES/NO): NO